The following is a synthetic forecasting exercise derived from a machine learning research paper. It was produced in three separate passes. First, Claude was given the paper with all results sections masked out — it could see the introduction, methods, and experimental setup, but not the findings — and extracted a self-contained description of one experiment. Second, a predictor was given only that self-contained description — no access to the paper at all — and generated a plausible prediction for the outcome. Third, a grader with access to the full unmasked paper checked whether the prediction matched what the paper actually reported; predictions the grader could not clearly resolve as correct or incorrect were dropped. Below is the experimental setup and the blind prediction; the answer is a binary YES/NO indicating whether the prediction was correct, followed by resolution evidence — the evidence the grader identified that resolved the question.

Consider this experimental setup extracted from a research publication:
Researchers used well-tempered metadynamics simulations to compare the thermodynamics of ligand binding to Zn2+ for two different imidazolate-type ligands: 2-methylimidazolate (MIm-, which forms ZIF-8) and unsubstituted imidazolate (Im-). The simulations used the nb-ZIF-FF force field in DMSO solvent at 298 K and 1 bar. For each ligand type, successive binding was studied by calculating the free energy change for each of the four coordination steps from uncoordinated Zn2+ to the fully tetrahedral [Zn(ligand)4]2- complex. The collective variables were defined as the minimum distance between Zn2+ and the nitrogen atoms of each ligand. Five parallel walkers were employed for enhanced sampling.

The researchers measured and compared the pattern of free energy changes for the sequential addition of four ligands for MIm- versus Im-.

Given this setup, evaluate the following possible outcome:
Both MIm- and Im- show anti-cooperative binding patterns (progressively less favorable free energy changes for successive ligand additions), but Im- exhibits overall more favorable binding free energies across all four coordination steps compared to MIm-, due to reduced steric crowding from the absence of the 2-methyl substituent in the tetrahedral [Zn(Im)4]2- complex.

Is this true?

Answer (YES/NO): NO